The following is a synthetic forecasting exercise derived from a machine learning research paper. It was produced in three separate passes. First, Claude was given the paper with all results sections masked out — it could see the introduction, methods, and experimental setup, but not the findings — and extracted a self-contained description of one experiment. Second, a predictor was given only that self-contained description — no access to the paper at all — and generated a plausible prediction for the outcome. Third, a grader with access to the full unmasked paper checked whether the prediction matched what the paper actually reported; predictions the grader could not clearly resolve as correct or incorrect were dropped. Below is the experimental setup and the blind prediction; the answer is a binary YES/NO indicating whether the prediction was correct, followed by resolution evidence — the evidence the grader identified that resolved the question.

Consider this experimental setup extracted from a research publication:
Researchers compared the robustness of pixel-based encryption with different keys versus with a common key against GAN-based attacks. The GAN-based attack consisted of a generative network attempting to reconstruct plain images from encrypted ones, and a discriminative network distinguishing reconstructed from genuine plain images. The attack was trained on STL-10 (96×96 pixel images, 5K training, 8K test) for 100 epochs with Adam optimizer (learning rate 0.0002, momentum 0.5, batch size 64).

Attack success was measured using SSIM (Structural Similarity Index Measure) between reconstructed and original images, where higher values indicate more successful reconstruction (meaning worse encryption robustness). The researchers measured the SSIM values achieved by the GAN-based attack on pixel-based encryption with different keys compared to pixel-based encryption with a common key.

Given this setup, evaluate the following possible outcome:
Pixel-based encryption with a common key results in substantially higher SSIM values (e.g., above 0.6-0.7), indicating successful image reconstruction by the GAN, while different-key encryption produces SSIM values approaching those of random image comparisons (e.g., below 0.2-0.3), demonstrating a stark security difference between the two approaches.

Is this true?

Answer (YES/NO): NO